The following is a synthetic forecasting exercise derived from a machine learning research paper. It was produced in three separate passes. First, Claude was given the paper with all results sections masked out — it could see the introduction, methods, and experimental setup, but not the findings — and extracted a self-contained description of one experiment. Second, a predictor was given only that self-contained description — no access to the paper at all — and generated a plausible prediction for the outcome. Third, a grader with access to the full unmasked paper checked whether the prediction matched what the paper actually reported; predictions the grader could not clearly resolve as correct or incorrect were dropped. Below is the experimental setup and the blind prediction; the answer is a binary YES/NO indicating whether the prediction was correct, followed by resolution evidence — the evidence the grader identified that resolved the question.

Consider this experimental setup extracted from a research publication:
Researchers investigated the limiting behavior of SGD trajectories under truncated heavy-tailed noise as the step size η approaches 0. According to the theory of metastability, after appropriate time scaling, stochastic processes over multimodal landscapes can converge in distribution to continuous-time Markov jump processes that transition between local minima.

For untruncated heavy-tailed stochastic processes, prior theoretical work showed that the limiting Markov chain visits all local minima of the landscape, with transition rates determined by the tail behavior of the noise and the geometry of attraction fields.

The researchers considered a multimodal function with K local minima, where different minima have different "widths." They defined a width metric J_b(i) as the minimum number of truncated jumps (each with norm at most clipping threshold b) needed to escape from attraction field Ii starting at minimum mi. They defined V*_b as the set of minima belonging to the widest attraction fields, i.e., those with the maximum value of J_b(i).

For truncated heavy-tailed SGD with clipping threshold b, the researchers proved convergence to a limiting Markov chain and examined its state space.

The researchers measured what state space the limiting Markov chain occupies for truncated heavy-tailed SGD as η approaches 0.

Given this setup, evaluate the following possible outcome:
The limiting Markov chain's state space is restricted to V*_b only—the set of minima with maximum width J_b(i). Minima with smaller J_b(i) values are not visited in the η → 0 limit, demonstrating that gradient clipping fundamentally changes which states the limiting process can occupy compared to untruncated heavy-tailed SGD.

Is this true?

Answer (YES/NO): YES